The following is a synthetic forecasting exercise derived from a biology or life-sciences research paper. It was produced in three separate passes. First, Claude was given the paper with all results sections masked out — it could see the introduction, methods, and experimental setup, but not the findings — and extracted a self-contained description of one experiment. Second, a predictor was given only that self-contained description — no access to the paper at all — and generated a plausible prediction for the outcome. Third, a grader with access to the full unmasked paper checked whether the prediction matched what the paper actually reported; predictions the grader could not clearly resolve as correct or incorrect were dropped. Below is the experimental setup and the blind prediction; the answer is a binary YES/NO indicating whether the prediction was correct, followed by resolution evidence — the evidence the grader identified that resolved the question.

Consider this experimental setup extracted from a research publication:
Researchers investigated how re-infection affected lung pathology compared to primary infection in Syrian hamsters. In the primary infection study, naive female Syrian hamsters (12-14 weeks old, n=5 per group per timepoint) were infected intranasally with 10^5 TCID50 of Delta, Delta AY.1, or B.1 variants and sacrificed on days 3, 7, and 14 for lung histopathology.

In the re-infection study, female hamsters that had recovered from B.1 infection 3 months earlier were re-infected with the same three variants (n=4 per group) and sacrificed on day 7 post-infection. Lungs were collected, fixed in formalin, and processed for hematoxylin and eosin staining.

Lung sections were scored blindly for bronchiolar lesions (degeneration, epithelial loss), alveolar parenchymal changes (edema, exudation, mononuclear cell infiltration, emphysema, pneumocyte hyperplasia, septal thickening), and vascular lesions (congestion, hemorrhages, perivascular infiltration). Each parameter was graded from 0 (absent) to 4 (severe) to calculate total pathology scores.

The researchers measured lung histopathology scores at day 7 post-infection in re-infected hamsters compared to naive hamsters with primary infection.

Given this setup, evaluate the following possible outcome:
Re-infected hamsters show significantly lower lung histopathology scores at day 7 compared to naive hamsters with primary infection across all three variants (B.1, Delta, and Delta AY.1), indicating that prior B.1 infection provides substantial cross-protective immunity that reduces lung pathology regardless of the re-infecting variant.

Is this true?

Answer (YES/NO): NO